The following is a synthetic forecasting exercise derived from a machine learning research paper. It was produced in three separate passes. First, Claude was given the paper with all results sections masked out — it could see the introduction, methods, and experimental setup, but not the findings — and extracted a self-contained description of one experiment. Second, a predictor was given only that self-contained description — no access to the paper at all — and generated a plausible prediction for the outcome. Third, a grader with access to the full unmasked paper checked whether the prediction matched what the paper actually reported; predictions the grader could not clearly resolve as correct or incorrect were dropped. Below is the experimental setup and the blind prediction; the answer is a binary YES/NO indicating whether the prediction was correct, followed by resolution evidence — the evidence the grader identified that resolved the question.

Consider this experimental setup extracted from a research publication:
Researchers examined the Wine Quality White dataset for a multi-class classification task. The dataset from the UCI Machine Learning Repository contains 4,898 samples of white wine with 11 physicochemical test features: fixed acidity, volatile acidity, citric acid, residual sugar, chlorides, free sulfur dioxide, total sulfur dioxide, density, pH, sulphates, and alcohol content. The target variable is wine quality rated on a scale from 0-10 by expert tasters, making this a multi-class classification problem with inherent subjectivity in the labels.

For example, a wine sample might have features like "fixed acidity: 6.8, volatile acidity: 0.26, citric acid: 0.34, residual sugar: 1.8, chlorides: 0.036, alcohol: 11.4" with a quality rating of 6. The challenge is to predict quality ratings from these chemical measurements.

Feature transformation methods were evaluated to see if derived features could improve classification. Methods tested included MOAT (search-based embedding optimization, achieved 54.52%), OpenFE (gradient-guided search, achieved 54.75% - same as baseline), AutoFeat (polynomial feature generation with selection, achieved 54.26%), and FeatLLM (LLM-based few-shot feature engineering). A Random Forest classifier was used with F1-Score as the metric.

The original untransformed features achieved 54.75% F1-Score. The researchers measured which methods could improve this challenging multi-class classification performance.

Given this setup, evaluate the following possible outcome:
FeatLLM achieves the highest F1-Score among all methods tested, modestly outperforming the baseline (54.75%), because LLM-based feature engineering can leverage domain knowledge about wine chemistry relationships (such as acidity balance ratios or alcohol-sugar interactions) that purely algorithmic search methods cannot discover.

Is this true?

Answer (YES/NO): YES